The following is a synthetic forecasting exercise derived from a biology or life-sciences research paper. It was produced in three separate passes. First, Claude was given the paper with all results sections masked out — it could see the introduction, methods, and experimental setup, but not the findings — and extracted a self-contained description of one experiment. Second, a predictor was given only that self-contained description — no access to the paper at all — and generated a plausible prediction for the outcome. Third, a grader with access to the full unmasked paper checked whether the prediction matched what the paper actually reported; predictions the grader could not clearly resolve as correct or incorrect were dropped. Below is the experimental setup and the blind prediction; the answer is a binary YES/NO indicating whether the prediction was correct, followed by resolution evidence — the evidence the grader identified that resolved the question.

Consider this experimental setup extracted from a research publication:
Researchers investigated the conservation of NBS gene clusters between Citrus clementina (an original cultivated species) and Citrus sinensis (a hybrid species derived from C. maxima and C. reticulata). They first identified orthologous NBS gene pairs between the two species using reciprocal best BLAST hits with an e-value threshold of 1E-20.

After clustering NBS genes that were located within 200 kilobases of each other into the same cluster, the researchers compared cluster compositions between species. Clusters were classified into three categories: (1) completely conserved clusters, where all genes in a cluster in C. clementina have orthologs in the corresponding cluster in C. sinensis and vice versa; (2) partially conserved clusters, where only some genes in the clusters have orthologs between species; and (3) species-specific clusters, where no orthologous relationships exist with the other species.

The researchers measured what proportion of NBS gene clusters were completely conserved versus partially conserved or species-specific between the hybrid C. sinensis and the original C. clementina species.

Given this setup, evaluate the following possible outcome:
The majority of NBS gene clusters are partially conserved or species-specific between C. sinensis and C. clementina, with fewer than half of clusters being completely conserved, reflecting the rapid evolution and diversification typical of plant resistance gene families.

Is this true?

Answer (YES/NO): YES